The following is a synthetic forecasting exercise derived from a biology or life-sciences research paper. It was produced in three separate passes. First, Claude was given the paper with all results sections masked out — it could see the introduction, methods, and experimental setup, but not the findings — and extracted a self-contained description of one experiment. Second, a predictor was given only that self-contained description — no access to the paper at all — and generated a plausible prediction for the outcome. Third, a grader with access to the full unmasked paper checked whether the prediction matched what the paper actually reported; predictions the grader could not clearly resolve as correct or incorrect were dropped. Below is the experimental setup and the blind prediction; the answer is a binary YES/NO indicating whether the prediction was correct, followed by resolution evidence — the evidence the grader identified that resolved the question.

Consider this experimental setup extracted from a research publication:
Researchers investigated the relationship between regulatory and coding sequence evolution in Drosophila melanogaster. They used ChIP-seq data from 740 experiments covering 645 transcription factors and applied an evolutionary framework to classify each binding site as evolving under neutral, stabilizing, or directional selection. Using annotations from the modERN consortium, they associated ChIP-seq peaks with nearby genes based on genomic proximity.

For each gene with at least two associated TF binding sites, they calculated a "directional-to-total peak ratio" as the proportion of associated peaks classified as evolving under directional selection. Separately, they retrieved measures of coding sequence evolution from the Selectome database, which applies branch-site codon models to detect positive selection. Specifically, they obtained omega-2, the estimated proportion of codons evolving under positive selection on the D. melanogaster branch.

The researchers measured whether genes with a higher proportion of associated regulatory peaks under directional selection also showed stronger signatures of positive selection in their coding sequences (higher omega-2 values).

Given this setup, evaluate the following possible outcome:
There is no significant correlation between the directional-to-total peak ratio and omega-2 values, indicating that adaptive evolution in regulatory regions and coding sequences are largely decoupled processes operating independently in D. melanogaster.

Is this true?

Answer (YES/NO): YES